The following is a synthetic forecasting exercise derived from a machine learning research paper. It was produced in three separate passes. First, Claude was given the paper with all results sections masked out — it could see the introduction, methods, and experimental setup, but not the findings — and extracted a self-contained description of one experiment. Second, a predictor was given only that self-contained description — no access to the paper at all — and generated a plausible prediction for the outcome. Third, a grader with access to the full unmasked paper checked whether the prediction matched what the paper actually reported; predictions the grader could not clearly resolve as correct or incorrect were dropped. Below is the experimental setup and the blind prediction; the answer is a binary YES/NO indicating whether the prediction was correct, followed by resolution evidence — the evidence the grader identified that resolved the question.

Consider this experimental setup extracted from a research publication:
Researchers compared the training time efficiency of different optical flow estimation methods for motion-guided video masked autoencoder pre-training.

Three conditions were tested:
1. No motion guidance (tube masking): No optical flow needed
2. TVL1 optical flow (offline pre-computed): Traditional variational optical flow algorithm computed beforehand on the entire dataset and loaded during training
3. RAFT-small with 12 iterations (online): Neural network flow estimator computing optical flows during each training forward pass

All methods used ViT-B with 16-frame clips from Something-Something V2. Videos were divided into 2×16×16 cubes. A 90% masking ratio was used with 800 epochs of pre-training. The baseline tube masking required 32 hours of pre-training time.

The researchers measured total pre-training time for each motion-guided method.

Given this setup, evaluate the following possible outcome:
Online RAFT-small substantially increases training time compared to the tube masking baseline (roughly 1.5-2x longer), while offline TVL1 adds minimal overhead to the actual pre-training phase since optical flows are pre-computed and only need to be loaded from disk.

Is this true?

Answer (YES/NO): NO